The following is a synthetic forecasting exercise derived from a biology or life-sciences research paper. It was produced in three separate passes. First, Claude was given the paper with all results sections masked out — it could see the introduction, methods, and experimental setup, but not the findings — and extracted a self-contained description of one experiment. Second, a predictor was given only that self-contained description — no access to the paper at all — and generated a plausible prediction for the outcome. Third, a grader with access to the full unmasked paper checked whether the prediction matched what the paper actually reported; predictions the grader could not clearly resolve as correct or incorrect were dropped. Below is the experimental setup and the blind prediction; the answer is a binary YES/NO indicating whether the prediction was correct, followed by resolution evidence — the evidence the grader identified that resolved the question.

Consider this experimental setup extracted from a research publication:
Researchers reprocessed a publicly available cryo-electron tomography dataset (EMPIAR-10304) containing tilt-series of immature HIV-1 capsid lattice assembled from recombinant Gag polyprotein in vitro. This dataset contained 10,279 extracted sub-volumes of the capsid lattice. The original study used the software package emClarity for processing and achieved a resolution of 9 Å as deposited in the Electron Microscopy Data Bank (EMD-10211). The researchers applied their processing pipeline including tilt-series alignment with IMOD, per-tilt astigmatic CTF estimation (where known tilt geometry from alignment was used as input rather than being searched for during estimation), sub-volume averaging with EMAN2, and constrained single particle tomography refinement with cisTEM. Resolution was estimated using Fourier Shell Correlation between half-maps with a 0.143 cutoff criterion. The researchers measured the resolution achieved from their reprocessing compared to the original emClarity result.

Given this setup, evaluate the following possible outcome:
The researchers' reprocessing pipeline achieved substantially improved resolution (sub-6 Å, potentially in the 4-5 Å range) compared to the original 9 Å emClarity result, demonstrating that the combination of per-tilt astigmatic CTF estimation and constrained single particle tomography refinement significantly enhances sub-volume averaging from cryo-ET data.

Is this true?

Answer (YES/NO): NO